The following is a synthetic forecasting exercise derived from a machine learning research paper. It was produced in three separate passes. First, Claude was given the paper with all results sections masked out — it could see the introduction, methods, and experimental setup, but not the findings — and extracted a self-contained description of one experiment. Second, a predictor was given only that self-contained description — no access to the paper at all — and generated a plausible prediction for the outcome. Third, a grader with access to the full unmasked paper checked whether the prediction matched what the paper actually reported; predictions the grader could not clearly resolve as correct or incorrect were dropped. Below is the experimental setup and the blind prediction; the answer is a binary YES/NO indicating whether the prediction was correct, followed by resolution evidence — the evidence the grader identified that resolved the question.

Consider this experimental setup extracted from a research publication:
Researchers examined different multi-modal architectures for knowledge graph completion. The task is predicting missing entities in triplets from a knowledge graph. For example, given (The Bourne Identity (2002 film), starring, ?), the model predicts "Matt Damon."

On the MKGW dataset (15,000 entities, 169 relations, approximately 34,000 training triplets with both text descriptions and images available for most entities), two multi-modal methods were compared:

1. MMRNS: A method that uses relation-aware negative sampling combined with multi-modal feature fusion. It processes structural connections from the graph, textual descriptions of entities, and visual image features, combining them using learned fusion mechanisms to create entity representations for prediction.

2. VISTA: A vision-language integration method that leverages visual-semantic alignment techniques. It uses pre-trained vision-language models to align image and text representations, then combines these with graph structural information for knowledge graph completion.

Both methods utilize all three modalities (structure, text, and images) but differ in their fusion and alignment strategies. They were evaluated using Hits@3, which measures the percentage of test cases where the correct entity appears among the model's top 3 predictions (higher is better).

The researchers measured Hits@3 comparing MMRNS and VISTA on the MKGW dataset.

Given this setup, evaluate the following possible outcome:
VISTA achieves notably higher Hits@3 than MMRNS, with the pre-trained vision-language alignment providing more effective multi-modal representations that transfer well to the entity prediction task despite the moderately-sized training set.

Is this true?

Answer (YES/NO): NO